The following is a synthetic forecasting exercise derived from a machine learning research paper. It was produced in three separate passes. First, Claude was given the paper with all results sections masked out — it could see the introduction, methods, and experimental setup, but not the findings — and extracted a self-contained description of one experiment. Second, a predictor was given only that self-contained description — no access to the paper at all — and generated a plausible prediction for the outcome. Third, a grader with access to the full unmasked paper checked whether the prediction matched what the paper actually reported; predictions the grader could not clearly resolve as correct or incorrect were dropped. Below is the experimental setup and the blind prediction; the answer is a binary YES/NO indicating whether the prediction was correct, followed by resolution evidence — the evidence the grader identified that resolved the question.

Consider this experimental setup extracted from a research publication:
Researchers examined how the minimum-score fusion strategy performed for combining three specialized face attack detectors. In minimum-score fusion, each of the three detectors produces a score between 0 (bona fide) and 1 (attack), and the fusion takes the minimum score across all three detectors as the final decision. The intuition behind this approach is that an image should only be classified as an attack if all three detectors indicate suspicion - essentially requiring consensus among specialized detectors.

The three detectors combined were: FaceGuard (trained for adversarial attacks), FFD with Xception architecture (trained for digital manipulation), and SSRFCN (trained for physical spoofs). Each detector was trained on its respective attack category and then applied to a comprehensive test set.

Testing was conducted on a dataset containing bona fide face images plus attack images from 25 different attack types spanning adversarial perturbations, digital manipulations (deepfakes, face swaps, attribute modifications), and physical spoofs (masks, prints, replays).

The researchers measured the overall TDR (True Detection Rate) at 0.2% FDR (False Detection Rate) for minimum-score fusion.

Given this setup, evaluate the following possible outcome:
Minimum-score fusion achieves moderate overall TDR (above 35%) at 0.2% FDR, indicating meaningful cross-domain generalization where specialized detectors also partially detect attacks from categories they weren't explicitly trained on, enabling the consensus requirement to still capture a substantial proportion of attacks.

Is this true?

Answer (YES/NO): NO